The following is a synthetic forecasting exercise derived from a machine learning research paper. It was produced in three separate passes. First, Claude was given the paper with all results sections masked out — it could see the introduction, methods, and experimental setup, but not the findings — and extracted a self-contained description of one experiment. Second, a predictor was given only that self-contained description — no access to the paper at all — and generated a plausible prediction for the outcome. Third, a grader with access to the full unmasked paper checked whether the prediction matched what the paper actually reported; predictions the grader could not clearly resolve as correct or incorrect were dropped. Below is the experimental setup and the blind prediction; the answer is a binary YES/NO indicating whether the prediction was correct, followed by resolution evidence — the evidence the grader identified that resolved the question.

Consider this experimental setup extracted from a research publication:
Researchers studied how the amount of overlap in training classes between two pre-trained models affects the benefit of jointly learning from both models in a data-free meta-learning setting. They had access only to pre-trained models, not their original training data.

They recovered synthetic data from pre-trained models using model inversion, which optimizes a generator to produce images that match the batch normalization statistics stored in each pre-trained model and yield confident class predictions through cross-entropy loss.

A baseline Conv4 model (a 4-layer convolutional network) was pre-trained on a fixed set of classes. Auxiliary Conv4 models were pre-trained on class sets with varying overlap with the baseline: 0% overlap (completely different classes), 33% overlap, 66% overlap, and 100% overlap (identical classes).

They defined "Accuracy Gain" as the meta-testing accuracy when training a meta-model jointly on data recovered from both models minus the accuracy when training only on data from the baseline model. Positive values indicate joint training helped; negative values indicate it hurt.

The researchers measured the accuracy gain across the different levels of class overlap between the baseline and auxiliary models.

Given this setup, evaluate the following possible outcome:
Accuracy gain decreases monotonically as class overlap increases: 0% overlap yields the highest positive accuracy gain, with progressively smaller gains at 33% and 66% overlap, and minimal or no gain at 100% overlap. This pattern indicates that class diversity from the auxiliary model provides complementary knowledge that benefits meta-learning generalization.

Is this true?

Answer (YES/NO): NO